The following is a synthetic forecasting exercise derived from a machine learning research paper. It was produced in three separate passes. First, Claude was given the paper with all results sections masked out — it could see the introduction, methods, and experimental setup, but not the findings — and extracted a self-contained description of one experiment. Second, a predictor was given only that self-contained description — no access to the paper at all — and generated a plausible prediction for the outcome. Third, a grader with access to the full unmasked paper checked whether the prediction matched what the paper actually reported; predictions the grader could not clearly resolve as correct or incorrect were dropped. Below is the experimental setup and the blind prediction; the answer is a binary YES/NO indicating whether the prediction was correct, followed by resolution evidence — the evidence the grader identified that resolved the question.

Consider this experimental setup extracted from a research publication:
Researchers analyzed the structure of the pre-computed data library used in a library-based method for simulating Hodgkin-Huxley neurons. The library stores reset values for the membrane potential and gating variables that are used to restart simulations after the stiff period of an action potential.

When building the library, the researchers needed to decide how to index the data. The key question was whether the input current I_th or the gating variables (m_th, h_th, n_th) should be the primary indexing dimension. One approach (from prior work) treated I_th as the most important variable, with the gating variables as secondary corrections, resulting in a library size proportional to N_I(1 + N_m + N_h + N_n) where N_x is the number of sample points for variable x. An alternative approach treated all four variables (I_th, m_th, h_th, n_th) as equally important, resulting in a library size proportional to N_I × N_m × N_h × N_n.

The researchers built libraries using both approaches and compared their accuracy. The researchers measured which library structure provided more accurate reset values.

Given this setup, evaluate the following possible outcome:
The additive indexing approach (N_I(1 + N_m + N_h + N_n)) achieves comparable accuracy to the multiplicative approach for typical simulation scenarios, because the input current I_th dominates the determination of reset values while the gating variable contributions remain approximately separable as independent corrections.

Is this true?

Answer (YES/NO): NO